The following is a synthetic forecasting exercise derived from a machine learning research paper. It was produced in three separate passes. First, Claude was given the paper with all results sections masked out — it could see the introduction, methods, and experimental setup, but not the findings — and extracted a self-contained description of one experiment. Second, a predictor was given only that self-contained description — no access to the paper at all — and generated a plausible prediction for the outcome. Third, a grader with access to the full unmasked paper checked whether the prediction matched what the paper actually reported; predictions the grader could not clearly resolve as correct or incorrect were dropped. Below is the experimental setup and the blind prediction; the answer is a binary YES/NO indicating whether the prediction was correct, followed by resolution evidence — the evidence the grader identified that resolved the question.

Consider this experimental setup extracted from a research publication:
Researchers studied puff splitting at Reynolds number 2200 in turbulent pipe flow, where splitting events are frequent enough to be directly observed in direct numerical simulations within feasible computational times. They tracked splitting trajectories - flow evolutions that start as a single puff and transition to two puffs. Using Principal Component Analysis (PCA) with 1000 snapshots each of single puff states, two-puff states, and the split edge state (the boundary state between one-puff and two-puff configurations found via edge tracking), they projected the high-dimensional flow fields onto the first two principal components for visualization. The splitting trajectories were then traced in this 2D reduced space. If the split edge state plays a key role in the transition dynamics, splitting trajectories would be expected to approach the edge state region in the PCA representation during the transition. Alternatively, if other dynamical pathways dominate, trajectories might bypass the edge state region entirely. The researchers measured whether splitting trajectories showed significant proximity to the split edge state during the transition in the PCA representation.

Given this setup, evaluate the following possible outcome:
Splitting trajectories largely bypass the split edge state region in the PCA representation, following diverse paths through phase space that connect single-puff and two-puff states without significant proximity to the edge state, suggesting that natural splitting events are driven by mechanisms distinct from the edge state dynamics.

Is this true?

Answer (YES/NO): NO